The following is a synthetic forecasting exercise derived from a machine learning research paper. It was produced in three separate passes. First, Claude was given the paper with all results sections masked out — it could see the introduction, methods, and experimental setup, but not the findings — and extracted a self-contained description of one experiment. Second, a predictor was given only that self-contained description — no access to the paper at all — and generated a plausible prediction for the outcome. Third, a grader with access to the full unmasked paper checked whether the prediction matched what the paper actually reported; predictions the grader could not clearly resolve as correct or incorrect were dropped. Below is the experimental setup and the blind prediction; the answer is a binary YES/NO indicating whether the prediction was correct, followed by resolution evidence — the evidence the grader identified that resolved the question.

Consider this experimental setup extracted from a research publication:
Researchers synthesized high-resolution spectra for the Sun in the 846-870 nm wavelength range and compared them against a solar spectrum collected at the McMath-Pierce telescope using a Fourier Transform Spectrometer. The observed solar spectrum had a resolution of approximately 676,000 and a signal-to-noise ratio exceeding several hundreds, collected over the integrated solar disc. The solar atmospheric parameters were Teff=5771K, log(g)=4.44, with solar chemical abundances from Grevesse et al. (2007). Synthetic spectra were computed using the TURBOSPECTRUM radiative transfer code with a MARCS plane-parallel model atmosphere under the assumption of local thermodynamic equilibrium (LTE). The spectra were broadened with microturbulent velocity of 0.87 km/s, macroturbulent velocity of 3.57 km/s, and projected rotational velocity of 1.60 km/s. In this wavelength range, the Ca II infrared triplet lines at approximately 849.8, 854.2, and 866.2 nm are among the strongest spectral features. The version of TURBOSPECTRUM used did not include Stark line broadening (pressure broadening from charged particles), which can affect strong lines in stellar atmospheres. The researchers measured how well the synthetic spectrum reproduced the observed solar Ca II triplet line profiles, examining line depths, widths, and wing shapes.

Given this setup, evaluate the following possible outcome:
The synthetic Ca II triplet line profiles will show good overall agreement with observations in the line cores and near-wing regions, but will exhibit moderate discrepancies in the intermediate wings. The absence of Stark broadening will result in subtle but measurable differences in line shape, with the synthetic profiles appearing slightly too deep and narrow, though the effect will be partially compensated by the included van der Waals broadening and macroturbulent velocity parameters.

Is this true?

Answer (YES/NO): NO